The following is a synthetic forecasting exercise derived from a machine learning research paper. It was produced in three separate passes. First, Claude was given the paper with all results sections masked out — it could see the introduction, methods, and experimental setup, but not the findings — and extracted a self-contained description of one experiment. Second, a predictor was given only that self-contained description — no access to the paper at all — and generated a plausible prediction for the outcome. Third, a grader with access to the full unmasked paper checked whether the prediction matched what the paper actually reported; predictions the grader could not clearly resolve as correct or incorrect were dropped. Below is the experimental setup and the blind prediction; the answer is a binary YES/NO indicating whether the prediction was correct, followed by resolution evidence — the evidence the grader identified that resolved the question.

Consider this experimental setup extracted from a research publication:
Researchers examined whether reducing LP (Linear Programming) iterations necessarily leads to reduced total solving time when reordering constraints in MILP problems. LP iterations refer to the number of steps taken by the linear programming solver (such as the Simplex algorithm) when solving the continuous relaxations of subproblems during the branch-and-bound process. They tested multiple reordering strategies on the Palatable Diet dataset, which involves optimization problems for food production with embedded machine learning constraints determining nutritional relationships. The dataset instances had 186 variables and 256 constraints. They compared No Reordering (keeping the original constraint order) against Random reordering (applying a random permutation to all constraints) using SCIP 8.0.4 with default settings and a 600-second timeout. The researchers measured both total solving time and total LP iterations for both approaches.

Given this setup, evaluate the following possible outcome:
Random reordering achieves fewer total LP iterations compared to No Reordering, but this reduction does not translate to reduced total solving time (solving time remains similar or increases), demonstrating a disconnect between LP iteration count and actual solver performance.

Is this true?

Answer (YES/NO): NO